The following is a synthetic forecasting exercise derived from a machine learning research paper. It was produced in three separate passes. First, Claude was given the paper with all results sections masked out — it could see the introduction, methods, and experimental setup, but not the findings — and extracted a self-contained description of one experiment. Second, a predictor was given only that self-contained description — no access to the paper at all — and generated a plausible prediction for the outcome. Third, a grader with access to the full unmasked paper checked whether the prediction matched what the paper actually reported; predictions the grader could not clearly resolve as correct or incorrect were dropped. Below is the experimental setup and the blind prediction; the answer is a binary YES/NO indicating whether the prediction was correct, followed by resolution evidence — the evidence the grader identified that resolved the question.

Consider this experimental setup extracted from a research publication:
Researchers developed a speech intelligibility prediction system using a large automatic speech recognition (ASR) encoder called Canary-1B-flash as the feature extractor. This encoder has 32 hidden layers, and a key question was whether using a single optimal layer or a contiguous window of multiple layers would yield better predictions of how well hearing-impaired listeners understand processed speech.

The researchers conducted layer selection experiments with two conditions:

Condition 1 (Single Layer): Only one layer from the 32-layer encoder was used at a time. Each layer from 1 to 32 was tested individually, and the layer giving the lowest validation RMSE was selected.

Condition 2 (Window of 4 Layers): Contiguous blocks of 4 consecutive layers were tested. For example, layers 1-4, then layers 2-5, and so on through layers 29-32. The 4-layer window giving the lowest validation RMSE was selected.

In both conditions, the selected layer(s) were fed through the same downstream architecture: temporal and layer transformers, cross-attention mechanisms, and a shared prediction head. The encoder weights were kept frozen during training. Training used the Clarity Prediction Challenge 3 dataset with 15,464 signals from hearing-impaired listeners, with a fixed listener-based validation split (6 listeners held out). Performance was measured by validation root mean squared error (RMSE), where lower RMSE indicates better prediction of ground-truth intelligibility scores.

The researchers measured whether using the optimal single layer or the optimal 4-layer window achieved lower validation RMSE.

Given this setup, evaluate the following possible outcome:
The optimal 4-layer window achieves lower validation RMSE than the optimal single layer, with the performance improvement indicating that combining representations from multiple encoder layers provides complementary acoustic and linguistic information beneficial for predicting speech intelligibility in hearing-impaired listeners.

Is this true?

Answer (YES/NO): YES